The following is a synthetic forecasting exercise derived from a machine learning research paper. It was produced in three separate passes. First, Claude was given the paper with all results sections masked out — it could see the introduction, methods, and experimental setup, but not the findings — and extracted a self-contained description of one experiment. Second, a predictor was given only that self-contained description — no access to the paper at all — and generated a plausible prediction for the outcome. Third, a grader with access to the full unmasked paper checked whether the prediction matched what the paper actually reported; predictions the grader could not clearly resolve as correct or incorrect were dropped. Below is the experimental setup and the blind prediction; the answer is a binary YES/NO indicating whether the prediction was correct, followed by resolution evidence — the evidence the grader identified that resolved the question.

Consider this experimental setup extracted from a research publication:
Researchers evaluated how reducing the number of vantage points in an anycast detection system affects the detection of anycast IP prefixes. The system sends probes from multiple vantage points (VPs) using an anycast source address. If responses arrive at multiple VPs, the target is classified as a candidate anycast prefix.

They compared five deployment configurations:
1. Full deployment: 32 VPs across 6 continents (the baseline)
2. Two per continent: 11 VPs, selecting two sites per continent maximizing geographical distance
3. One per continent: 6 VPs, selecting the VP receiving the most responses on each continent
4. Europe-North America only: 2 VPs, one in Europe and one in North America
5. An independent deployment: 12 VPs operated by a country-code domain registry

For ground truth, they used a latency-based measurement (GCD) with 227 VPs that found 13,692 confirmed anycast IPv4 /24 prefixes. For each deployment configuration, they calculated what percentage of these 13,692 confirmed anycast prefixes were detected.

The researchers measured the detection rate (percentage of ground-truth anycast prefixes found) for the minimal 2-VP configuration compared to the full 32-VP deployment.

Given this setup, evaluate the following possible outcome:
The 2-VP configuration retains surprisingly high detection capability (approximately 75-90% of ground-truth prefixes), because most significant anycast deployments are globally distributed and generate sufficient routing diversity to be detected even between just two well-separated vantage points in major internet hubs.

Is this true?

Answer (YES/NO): YES